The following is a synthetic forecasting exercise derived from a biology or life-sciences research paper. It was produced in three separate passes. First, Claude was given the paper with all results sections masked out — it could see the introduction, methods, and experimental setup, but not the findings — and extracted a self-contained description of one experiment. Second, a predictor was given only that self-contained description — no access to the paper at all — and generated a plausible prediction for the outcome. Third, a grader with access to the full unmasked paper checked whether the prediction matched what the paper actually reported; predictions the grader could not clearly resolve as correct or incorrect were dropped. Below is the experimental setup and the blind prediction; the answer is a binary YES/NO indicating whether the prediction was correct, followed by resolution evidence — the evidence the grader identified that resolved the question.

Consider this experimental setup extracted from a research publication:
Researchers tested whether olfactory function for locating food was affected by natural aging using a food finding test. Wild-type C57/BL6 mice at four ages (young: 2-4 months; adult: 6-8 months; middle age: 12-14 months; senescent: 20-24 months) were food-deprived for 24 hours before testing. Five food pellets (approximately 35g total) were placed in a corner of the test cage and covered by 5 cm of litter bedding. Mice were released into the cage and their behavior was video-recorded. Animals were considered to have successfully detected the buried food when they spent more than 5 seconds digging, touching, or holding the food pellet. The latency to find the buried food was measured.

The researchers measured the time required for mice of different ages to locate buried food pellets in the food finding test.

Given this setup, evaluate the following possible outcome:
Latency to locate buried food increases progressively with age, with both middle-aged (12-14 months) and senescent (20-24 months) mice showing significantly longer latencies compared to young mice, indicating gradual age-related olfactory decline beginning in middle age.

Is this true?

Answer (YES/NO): NO